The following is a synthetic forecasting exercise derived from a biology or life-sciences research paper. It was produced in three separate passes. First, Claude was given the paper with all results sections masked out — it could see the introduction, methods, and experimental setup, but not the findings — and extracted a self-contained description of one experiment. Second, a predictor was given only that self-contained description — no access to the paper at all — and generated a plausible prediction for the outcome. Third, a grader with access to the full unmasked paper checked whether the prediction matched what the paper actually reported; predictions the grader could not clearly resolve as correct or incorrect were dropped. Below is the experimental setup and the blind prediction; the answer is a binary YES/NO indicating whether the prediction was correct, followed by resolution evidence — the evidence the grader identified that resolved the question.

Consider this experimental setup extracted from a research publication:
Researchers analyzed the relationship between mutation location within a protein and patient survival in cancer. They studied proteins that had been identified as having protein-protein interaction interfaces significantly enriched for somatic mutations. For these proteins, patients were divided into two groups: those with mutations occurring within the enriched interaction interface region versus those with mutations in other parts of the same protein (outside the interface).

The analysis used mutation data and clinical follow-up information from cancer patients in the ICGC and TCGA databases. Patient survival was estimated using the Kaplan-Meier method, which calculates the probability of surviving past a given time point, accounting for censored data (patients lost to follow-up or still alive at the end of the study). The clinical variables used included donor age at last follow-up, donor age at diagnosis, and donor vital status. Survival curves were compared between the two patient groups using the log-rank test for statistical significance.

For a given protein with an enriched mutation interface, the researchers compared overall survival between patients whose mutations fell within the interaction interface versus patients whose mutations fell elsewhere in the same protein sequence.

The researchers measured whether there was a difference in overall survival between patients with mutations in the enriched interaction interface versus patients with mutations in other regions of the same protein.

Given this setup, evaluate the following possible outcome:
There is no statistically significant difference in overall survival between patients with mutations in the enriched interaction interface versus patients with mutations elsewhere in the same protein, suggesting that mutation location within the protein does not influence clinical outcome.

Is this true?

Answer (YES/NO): NO